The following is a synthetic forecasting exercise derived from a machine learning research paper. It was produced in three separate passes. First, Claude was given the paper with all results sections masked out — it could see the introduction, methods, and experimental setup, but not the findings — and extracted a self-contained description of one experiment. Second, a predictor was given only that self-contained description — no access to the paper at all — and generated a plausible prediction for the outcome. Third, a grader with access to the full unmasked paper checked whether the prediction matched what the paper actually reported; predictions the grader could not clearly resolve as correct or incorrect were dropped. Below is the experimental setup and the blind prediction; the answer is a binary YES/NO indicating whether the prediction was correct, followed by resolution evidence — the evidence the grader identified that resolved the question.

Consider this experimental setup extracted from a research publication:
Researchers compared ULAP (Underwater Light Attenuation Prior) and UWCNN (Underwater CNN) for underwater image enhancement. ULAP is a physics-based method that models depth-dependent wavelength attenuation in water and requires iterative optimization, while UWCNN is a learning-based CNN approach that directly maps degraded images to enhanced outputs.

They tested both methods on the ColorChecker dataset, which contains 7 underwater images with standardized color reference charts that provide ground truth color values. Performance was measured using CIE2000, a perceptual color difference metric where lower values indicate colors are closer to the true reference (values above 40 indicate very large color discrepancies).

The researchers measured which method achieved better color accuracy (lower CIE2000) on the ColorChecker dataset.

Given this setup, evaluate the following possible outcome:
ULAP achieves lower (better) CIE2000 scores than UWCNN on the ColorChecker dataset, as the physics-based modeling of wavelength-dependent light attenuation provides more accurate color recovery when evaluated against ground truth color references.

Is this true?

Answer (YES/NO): NO